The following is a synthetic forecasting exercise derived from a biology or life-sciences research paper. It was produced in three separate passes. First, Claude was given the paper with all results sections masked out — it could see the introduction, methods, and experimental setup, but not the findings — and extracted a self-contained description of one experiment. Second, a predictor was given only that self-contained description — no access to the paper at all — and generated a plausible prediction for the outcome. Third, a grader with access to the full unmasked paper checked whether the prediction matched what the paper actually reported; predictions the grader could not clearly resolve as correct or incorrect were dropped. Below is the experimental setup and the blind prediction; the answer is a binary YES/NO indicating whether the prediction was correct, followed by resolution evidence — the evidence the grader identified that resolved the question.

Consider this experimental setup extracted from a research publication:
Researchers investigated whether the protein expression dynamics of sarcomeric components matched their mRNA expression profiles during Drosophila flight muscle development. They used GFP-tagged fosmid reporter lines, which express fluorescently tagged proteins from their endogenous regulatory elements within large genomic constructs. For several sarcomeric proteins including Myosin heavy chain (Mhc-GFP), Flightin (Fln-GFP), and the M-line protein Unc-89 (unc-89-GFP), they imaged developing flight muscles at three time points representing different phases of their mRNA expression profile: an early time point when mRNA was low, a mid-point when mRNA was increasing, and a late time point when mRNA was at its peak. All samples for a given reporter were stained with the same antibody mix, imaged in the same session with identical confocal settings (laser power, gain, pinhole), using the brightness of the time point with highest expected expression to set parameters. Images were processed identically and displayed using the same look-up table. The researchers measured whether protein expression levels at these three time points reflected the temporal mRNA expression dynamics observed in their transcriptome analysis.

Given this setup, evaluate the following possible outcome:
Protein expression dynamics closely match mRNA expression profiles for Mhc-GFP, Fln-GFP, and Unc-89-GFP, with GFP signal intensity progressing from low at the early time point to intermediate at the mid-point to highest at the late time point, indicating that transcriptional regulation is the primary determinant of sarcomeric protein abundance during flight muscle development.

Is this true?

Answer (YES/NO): YES